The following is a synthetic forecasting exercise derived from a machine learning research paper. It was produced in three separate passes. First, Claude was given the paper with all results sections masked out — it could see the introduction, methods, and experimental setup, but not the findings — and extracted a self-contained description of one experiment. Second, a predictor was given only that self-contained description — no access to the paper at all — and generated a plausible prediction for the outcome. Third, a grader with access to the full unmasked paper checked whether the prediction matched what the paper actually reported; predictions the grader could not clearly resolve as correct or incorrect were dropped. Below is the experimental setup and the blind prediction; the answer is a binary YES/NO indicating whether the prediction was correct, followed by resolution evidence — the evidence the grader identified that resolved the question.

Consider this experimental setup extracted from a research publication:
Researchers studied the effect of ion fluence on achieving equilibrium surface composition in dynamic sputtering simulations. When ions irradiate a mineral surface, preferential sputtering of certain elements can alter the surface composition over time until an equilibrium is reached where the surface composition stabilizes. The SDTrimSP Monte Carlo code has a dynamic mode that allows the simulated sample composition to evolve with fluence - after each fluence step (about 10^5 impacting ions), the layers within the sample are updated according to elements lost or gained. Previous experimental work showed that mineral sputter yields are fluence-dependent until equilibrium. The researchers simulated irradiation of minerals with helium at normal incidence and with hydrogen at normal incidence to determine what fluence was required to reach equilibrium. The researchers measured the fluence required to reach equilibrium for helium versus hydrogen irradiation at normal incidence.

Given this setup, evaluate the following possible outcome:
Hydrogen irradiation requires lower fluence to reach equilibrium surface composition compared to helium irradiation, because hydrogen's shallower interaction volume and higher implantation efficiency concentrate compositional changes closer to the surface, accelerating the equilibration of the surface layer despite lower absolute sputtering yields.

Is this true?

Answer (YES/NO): NO